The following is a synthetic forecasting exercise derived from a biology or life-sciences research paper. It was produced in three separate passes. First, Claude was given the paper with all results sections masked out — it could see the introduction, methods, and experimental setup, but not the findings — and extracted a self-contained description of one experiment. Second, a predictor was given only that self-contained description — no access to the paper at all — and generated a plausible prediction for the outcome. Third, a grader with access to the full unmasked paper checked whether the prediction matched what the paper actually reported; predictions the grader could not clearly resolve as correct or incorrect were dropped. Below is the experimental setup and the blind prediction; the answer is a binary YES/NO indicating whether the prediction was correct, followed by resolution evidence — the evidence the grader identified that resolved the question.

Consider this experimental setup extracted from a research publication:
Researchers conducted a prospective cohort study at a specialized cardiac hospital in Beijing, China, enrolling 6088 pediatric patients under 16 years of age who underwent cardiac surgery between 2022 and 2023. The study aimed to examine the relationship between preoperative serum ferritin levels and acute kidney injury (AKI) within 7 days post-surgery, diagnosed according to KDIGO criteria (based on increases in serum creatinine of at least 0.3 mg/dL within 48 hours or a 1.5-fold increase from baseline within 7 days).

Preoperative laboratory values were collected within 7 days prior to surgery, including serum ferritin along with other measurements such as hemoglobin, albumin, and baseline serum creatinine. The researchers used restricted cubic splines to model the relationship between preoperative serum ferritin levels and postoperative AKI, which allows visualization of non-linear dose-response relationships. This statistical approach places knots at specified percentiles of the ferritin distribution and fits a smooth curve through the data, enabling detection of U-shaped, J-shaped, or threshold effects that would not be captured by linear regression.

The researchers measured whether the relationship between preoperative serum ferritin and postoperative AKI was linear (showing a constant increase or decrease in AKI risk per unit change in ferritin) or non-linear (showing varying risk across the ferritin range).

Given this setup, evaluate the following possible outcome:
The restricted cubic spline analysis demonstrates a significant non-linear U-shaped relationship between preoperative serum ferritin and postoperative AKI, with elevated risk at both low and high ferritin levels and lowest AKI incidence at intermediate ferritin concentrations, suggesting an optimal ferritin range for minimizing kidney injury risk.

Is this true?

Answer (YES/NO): NO